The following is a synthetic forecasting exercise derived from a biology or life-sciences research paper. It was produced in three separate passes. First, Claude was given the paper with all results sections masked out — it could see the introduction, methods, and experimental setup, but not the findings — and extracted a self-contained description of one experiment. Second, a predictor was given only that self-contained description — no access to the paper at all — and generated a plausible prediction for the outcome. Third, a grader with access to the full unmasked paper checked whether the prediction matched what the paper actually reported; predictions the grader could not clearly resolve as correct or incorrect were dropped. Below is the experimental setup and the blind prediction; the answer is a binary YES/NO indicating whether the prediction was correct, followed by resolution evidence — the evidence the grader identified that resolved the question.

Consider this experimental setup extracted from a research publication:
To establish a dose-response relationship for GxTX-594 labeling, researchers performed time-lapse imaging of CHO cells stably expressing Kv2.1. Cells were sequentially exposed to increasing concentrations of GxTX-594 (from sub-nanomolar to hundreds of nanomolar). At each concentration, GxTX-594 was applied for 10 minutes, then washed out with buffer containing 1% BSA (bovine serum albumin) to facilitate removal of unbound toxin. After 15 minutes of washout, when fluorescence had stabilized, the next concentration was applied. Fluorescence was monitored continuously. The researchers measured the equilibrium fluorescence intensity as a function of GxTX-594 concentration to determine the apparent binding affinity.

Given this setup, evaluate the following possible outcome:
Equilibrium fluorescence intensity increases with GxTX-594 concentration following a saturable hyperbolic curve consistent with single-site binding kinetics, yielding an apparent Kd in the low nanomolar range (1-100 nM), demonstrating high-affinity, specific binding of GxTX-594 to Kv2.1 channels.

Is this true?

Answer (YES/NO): YES